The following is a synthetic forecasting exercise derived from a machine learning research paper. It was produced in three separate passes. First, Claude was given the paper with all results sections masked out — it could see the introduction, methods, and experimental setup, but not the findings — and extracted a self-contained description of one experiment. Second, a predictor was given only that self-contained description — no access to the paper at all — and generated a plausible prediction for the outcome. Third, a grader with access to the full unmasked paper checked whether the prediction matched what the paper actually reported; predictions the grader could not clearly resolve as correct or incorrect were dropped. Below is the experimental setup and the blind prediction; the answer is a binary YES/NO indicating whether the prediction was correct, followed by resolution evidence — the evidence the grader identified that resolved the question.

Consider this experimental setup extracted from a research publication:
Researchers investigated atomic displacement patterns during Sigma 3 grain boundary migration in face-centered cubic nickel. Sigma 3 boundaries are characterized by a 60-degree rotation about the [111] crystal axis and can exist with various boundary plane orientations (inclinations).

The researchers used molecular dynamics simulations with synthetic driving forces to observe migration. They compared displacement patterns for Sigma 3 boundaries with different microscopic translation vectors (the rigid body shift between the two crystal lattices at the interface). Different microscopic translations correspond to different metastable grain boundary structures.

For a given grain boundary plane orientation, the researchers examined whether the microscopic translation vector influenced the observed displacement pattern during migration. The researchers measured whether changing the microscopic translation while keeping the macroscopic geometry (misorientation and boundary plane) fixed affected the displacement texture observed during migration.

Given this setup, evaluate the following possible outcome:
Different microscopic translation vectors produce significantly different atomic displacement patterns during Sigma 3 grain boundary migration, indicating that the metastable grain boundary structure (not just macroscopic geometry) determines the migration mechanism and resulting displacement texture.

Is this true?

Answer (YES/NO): YES